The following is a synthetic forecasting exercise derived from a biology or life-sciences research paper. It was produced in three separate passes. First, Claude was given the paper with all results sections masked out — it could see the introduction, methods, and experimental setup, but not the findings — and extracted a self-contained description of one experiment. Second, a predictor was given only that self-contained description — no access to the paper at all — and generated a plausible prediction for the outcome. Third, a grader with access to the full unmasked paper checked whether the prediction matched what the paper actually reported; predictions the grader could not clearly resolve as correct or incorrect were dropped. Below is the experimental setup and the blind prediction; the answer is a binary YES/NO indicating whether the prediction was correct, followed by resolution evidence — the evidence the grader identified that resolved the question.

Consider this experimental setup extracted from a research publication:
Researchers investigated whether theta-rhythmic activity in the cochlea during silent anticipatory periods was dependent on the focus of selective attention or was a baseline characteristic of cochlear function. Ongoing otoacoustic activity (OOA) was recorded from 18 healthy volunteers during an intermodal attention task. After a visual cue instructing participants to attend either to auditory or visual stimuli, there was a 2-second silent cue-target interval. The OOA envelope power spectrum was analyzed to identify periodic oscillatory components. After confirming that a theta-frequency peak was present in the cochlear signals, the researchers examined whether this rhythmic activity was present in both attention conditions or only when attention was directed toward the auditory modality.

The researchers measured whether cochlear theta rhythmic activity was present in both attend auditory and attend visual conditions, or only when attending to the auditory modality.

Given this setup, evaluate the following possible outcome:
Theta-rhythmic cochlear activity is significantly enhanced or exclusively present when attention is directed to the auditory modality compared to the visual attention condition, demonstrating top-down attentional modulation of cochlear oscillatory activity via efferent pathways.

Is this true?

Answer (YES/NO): YES